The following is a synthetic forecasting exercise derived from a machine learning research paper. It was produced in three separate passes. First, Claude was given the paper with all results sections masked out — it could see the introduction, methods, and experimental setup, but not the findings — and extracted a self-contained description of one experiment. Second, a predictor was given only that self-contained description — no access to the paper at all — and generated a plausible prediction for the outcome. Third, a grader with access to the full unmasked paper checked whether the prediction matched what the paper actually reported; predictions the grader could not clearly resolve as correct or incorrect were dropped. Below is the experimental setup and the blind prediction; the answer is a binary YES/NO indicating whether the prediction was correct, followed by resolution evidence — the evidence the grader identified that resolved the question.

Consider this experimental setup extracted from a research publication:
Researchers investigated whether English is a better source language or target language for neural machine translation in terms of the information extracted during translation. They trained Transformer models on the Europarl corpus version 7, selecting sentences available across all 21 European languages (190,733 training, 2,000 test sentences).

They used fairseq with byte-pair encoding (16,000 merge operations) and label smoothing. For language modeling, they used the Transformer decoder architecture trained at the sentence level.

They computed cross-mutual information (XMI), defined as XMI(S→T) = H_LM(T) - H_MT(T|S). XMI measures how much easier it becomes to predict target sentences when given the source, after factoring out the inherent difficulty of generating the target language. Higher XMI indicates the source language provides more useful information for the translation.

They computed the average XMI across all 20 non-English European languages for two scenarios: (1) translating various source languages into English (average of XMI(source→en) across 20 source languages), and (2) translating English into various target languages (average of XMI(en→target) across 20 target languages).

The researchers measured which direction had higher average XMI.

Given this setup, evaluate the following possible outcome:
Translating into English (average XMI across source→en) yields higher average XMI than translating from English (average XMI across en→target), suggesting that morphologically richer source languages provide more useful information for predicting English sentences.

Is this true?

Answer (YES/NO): NO